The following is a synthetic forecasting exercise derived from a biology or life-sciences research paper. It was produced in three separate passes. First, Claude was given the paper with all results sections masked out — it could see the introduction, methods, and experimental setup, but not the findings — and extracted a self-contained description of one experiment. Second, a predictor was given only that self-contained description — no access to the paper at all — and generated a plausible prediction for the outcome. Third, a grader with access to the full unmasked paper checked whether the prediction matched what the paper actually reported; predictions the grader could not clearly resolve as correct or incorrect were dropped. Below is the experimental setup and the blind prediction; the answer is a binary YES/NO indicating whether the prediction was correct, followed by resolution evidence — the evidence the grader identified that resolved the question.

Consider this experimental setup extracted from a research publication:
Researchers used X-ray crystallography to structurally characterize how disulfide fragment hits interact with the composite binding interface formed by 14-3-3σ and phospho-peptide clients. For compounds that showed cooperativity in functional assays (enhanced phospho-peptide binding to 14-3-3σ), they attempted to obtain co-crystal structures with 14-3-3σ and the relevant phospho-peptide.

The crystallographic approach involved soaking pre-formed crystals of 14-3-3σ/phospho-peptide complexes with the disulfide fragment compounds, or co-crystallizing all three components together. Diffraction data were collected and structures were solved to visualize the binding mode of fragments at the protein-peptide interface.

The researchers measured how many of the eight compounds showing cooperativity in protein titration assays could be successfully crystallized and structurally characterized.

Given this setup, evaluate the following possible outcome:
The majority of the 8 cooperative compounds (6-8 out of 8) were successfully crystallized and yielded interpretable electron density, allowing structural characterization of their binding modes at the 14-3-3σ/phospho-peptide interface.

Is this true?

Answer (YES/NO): YES